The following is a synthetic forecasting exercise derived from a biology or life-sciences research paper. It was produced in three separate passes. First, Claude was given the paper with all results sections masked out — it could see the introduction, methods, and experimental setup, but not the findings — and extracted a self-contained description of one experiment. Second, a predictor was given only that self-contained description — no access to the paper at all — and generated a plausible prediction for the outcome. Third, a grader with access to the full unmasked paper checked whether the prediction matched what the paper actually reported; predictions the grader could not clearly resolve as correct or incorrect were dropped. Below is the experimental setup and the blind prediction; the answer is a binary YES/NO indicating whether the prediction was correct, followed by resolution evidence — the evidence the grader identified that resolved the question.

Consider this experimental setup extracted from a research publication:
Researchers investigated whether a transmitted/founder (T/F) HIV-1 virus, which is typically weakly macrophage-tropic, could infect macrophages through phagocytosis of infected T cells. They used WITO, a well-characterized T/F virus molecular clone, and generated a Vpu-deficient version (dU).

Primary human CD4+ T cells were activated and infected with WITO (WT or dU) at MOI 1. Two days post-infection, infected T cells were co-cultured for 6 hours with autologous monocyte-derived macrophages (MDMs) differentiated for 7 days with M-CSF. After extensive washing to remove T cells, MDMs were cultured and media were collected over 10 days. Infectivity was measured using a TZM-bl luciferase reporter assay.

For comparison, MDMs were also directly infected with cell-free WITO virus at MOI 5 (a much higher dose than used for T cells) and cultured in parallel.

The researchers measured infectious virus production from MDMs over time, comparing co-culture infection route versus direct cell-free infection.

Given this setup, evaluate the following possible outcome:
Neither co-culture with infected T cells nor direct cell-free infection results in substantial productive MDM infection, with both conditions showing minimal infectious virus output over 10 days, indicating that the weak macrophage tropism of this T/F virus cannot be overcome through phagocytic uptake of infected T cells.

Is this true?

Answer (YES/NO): NO